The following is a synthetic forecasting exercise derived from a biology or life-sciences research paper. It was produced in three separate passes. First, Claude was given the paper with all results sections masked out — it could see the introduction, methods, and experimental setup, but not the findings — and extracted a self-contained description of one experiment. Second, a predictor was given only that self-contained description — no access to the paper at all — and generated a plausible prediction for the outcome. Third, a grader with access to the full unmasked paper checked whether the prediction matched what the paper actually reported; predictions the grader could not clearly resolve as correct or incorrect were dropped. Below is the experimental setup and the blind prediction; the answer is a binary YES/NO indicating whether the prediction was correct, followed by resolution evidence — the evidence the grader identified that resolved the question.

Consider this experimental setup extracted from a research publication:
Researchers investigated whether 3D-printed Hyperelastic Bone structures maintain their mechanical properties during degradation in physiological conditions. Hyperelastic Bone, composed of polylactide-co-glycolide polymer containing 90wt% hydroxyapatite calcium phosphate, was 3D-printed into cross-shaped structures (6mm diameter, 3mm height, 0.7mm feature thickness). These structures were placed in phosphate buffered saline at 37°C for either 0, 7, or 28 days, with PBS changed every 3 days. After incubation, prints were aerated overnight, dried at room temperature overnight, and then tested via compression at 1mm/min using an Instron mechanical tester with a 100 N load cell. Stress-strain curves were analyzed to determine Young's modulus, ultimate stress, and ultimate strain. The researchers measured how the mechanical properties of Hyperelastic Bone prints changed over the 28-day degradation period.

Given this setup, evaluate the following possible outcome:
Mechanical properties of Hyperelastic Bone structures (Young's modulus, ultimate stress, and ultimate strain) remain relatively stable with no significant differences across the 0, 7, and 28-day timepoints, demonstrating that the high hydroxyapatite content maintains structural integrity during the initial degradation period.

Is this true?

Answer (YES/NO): NO